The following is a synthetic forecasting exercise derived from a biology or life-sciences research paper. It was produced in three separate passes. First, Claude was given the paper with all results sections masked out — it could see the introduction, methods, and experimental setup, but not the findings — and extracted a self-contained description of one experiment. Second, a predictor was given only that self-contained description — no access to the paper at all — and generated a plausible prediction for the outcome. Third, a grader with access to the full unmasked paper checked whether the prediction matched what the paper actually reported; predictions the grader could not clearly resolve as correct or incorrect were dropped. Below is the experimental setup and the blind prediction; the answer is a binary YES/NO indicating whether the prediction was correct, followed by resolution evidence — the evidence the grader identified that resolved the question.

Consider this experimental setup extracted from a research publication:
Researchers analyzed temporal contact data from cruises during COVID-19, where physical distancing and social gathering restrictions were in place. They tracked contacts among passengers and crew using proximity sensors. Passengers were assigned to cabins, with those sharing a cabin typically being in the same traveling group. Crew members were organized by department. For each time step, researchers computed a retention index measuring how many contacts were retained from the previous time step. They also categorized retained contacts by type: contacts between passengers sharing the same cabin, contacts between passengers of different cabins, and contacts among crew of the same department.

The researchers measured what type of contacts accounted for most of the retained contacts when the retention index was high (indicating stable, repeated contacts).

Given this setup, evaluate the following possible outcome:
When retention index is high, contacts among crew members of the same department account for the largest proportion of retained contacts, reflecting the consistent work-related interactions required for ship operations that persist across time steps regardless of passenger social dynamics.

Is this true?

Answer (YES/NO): NO